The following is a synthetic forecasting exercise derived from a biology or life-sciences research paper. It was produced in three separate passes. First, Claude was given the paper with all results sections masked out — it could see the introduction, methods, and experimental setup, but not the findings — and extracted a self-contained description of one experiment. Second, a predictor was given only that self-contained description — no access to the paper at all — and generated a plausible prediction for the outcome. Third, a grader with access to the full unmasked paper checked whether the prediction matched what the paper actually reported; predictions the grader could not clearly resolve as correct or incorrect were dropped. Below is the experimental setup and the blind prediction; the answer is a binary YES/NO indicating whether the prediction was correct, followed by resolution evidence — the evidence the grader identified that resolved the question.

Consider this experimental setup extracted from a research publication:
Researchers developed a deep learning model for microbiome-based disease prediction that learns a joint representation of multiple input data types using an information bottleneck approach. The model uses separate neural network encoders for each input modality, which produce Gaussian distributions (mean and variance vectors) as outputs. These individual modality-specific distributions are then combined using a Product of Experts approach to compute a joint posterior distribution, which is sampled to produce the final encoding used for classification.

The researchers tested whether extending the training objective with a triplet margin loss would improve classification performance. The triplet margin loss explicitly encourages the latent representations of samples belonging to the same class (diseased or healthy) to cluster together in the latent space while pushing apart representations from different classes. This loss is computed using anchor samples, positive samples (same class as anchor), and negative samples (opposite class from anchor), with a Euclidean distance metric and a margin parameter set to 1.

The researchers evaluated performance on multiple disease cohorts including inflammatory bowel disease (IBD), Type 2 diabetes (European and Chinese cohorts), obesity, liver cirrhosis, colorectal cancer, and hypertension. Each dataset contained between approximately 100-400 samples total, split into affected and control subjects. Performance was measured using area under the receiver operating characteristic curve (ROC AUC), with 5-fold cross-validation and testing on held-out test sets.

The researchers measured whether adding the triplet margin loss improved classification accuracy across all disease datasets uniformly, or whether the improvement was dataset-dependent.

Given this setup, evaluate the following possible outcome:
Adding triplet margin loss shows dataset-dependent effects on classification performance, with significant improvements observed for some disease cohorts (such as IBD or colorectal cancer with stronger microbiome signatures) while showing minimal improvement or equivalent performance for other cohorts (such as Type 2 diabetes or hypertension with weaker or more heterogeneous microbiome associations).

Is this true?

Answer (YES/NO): NO